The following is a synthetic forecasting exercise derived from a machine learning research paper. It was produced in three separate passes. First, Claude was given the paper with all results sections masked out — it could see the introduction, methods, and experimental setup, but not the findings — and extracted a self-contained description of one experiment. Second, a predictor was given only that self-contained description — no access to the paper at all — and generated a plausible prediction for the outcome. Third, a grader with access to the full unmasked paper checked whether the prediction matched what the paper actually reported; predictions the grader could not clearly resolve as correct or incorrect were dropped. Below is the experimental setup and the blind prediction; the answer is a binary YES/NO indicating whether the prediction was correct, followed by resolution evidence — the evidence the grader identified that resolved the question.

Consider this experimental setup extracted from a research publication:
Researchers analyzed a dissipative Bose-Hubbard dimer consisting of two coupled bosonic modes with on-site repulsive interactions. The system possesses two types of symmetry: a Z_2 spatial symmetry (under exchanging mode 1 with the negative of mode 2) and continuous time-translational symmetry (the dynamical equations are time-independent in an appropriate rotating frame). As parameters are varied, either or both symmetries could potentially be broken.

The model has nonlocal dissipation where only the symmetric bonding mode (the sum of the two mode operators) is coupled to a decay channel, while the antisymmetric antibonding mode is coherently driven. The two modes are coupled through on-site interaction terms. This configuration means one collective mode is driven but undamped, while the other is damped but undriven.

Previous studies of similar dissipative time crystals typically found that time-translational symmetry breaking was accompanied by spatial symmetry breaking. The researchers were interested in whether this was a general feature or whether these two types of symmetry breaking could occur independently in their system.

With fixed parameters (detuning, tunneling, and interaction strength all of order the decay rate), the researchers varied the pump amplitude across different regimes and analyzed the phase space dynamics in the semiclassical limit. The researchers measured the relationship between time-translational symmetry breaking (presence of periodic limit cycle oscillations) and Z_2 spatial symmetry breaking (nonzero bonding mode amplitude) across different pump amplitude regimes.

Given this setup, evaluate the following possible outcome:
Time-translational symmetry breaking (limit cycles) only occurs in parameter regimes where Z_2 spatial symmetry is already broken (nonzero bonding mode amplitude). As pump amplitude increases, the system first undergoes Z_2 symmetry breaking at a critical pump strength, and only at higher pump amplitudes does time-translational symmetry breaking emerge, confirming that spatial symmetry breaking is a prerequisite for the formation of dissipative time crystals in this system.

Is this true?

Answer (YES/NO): NO